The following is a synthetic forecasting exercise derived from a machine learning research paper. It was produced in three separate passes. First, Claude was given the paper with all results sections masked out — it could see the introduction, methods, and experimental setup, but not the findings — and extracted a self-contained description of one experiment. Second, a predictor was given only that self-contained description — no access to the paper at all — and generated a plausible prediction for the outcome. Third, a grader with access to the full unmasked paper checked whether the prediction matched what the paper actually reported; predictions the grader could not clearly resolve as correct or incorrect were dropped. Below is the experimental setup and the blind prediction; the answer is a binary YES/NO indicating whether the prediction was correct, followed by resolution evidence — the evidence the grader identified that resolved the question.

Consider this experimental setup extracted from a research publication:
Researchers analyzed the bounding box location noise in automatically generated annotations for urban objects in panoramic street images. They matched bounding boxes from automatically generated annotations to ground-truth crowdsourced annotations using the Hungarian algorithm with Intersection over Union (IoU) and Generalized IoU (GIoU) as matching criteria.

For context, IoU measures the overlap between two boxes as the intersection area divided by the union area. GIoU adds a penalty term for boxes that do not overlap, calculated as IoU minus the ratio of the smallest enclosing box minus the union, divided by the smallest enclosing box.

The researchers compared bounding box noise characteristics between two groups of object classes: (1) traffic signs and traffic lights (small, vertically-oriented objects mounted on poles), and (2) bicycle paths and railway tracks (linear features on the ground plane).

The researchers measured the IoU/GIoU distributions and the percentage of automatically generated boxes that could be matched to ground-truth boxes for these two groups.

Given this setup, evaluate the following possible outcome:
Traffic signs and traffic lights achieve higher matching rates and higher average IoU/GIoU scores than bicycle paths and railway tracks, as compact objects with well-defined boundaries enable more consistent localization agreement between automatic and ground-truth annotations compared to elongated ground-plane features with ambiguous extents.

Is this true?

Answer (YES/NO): NO